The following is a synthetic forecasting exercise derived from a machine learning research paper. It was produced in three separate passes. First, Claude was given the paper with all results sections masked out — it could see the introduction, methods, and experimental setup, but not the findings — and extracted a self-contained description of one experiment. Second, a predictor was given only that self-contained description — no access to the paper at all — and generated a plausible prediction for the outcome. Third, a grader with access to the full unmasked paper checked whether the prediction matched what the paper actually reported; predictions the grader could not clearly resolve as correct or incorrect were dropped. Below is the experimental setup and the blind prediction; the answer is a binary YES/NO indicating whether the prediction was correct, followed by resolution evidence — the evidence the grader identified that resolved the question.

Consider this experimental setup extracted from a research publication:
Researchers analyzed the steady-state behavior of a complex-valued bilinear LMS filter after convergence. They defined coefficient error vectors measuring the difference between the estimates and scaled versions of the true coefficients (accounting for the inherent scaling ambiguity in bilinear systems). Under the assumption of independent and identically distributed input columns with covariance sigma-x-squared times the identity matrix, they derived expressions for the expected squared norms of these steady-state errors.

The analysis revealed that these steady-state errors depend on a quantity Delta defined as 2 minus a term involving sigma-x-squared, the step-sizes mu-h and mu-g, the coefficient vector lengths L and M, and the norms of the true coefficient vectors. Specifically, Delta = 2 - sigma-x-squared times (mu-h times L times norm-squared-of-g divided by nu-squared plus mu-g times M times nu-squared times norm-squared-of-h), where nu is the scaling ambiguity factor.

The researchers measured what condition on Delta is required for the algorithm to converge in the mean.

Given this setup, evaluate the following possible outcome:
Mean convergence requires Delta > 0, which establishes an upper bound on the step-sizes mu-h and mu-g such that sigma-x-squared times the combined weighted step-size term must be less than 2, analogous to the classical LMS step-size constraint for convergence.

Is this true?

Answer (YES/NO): YES